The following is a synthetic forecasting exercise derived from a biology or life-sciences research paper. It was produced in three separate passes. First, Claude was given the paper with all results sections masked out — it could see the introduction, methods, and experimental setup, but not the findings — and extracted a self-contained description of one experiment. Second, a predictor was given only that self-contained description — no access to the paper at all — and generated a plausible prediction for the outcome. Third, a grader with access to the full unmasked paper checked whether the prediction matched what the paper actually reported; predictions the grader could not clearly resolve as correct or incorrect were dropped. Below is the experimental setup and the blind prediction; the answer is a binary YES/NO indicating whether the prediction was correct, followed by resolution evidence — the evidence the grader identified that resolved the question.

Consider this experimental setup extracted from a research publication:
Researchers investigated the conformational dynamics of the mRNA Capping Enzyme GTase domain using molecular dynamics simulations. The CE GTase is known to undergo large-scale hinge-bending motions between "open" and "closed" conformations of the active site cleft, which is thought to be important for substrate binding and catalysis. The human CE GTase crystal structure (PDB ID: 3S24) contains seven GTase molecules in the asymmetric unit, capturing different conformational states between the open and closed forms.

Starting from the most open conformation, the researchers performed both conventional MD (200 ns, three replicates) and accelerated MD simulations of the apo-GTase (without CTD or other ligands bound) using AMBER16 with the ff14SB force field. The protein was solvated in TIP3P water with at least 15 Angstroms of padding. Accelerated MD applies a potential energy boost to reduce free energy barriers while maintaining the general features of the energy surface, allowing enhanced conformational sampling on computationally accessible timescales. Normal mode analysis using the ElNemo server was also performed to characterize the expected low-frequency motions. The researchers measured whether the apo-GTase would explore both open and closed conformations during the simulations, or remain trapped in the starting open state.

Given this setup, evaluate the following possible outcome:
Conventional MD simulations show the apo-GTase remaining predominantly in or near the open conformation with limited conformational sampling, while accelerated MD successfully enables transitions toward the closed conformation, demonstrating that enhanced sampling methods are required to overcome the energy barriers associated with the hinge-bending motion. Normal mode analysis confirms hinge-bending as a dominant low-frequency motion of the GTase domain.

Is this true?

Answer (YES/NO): NO